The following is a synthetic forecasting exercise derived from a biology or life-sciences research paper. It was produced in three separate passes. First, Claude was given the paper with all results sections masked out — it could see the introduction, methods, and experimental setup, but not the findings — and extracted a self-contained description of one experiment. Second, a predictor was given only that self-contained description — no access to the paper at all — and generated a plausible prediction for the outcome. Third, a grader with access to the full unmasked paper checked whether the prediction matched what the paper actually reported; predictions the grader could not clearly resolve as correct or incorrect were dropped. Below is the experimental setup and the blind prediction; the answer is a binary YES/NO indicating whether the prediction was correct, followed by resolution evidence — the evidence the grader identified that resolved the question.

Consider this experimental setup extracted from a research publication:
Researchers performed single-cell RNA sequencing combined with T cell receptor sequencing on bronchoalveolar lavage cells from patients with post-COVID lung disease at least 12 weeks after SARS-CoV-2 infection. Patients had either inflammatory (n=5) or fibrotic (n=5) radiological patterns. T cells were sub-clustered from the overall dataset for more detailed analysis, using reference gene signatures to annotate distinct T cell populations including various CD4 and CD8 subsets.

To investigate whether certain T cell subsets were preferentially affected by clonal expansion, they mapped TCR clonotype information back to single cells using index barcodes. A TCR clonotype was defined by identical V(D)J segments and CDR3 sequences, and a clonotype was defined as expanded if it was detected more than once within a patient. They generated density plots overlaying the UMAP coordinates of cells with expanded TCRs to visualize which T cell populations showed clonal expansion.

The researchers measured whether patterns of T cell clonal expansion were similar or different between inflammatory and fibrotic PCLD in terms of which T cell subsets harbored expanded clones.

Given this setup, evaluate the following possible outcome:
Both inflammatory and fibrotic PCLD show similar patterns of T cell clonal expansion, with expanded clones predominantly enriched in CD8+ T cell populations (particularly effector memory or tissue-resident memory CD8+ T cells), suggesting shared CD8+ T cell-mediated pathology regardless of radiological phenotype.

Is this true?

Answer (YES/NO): NO